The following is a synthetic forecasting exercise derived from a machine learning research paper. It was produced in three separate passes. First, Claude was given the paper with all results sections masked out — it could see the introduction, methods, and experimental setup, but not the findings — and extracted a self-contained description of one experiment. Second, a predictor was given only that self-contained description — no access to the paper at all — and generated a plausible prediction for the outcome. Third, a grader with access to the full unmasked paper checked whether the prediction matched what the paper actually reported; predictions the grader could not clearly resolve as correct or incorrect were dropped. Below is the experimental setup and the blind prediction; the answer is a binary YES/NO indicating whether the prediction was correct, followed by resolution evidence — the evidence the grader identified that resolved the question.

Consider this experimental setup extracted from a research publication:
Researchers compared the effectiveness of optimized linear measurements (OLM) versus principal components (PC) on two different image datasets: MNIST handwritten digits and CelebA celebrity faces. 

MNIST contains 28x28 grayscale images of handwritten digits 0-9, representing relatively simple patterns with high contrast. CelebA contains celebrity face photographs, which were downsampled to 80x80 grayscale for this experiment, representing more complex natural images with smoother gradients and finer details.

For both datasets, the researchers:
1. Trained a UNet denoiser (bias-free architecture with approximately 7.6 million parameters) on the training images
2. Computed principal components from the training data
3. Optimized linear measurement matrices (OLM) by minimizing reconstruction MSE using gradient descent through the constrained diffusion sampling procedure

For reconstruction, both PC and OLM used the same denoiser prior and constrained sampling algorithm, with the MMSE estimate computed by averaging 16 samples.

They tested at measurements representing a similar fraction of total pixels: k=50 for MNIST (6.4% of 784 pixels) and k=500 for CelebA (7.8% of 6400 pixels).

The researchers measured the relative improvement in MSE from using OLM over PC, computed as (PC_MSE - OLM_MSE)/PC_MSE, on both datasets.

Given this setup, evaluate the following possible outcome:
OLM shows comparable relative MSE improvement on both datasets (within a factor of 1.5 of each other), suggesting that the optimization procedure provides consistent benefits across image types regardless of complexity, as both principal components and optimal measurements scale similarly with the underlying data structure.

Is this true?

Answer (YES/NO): NO